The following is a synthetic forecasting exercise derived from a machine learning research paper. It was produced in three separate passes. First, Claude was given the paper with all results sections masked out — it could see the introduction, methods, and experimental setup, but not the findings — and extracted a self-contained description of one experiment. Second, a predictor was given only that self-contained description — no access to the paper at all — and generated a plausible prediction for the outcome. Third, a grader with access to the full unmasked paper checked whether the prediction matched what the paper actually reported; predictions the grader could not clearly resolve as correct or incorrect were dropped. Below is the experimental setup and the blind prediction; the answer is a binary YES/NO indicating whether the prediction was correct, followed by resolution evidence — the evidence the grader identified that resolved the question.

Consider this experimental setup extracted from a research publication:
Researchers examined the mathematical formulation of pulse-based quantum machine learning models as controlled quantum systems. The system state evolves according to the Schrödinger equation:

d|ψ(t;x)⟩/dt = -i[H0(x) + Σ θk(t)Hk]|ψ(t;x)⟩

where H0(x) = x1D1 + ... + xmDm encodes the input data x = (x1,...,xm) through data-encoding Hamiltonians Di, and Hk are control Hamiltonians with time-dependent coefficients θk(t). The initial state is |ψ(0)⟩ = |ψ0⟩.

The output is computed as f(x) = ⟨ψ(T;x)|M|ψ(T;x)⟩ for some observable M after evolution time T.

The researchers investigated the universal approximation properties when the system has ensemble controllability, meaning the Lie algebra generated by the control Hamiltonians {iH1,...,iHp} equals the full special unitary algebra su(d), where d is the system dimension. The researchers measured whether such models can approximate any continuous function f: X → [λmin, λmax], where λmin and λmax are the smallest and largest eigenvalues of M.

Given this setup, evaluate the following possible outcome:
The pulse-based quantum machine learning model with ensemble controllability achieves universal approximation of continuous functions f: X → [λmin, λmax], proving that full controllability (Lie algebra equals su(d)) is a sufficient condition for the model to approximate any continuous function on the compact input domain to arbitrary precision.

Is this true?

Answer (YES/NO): YES